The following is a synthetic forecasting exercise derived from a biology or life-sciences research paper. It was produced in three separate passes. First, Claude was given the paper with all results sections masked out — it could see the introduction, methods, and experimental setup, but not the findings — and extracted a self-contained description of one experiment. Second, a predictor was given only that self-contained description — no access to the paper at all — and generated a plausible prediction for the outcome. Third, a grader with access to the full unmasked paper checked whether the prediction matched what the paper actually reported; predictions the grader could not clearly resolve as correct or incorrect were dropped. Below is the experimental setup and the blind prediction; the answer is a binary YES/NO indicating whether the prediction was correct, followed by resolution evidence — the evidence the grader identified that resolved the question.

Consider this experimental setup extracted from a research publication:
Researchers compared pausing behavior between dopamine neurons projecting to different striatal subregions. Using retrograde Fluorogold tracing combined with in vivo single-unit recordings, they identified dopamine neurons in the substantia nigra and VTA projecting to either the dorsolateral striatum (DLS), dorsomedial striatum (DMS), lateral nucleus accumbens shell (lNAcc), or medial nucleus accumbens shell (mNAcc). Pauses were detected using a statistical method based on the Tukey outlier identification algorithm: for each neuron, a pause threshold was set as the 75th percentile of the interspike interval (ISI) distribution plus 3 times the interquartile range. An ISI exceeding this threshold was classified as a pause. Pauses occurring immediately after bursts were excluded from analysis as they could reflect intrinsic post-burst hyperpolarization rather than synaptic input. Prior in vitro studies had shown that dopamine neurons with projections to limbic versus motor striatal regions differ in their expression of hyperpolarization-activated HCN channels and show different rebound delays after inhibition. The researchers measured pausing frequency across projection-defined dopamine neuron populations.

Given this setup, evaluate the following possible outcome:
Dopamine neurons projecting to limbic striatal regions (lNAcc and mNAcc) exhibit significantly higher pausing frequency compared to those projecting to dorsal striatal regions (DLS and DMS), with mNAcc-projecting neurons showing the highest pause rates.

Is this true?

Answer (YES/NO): NO